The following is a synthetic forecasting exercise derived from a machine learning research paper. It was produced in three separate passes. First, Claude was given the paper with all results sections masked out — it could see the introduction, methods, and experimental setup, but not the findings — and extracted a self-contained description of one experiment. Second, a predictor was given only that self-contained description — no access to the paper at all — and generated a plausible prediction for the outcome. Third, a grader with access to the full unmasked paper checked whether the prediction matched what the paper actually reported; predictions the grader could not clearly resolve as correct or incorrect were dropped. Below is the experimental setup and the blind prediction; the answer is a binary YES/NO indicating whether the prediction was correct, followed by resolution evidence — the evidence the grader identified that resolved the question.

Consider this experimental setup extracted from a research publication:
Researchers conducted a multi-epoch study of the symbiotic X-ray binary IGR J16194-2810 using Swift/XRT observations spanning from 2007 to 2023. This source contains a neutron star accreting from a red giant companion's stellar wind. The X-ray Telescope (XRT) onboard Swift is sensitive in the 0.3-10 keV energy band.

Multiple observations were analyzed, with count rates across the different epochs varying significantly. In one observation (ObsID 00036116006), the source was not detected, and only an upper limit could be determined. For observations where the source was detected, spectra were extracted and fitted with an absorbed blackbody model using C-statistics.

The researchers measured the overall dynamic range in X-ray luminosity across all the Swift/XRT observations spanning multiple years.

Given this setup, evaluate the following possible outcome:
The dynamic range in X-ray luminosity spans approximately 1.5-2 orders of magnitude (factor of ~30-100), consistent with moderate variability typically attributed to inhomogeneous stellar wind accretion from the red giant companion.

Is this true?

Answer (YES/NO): NO